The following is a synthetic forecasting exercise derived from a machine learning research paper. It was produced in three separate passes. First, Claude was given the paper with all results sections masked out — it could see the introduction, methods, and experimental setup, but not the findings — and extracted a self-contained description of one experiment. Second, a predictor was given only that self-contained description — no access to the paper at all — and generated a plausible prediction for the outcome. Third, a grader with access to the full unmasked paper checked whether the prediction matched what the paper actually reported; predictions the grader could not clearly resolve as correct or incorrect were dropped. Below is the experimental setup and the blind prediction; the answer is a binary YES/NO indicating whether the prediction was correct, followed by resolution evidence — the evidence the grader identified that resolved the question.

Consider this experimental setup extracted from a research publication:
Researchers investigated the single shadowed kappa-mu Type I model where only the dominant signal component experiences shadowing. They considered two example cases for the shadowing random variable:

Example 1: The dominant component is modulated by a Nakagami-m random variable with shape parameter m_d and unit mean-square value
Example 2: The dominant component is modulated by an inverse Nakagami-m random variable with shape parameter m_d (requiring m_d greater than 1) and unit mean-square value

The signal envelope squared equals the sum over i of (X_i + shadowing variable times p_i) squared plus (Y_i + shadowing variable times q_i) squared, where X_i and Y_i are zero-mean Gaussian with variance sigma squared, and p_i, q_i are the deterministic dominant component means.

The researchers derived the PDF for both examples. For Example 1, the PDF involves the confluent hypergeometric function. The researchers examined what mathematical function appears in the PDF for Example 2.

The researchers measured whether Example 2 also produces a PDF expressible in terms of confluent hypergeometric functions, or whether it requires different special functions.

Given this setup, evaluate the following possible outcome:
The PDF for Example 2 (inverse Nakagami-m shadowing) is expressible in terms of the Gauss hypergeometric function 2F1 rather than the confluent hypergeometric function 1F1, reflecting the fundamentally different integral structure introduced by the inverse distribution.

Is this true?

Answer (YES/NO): NO